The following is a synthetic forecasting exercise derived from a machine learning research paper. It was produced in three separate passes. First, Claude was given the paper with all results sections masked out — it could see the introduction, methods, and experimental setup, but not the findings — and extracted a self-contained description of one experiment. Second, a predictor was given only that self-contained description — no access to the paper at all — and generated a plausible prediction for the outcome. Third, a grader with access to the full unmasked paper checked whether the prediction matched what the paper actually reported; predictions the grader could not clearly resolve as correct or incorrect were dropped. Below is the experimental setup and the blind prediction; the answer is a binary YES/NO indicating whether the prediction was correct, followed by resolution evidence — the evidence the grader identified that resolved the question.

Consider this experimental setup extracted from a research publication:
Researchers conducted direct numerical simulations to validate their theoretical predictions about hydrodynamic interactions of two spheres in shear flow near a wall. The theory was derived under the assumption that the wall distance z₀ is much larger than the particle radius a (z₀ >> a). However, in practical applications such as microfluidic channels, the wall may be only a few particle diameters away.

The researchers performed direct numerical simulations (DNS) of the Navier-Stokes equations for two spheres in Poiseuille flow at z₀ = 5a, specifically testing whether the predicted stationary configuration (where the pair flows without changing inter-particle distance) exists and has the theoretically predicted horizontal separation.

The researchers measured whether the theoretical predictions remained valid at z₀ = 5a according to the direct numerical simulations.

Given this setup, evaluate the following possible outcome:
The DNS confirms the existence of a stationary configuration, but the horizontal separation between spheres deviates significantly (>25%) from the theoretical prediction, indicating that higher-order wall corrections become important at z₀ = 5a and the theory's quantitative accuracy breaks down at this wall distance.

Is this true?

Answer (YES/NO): NO